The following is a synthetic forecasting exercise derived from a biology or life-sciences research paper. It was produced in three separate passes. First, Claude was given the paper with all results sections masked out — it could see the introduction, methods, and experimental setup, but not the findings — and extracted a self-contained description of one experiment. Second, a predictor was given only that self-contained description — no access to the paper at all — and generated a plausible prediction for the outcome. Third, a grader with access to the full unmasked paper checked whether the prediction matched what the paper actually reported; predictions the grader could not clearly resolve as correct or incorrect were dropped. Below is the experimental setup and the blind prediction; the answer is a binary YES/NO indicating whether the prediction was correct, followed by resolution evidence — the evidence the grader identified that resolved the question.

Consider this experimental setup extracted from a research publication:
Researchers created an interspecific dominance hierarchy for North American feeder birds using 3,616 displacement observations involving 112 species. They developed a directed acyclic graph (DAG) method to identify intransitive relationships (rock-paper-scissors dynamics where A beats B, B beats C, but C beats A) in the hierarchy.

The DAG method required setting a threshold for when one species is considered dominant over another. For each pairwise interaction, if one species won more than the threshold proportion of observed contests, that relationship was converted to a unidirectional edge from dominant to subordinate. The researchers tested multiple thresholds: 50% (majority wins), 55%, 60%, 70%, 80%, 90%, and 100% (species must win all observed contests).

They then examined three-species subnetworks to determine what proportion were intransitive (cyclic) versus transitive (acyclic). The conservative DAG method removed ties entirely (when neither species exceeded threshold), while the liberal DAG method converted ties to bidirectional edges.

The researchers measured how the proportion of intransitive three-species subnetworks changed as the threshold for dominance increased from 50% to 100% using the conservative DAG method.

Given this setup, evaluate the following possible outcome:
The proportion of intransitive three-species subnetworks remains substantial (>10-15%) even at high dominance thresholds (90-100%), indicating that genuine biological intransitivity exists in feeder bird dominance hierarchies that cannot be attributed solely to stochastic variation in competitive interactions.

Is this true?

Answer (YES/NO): NO